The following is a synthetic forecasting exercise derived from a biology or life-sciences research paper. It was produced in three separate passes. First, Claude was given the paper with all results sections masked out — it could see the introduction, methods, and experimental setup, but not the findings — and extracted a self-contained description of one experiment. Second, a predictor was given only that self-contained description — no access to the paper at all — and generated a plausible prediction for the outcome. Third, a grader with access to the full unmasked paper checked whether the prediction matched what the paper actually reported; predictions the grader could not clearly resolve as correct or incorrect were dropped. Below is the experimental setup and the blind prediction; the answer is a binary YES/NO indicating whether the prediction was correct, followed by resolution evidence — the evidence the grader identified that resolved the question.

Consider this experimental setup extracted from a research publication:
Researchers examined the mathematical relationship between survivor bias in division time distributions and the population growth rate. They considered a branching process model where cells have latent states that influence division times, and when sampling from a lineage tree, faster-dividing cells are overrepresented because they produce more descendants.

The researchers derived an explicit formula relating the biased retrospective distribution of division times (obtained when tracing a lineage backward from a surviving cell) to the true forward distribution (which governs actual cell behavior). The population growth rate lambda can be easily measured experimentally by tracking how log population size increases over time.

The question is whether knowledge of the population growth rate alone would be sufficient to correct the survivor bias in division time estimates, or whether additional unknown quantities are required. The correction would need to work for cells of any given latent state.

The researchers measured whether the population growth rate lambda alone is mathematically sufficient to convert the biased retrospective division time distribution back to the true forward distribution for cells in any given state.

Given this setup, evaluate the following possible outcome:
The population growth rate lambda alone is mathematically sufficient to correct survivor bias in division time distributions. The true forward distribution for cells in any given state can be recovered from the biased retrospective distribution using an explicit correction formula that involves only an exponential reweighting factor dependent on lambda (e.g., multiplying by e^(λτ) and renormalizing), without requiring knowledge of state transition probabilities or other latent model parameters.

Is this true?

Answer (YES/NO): YES